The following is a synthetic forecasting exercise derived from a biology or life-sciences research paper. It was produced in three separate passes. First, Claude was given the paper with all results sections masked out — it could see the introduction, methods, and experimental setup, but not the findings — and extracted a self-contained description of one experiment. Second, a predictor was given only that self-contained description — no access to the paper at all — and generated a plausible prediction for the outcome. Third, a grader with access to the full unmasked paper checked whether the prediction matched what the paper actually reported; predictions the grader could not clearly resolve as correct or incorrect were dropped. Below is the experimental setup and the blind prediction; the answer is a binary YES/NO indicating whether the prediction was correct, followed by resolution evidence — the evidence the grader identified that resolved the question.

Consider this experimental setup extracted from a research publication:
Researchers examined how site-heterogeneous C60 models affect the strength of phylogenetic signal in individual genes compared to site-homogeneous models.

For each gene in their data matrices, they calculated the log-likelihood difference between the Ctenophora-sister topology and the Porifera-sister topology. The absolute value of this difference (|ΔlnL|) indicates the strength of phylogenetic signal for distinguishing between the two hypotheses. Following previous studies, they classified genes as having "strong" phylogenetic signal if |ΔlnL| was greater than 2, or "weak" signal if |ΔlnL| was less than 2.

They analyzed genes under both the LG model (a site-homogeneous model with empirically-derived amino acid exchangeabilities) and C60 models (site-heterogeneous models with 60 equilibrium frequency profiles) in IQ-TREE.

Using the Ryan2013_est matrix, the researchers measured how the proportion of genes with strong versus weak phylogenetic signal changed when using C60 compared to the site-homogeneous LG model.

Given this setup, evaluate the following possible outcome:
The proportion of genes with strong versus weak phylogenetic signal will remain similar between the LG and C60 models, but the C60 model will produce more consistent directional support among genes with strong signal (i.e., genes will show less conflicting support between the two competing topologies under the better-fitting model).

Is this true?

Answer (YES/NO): NO